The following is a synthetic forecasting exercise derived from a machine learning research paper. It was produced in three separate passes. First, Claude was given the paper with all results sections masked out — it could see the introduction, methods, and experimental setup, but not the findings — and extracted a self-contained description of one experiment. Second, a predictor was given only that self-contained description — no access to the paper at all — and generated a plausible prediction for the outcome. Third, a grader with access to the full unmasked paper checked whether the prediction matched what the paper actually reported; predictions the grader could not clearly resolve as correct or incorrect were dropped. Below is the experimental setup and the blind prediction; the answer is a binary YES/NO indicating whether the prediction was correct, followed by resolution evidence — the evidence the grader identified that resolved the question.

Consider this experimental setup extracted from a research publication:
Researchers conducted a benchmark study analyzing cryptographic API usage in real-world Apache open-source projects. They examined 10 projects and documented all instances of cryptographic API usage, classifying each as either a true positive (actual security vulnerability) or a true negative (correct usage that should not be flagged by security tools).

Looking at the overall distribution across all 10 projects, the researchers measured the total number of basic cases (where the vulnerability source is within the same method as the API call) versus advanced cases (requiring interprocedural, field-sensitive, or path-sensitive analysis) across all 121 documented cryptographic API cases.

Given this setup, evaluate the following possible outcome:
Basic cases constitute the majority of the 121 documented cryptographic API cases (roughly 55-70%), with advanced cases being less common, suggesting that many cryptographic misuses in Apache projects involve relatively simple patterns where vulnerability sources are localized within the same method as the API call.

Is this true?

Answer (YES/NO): YES